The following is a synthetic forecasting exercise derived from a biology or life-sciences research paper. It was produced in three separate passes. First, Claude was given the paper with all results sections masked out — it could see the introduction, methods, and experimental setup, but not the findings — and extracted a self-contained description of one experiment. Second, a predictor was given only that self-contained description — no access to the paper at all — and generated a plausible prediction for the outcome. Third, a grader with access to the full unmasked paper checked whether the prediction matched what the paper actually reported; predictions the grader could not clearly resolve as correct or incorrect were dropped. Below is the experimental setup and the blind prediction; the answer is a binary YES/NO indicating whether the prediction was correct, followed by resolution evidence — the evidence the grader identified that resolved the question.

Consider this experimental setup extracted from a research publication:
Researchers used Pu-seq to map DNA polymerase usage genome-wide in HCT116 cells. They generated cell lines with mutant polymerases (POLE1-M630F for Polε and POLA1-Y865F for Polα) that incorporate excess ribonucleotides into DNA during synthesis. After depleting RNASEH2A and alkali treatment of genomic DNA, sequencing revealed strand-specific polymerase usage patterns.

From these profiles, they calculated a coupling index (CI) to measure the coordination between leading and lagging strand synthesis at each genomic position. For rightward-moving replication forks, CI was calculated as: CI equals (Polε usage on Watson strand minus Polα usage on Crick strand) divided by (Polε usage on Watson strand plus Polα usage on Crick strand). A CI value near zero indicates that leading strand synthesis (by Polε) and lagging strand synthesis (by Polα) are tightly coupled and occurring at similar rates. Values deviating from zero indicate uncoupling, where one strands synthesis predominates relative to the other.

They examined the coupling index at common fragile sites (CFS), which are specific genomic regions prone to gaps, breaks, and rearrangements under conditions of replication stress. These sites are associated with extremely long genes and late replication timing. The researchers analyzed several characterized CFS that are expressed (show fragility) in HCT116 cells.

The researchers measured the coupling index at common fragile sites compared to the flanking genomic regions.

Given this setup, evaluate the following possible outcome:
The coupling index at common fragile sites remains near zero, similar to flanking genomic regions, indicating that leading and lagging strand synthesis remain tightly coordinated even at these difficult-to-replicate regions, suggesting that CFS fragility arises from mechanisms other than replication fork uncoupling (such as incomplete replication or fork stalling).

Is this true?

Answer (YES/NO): NO